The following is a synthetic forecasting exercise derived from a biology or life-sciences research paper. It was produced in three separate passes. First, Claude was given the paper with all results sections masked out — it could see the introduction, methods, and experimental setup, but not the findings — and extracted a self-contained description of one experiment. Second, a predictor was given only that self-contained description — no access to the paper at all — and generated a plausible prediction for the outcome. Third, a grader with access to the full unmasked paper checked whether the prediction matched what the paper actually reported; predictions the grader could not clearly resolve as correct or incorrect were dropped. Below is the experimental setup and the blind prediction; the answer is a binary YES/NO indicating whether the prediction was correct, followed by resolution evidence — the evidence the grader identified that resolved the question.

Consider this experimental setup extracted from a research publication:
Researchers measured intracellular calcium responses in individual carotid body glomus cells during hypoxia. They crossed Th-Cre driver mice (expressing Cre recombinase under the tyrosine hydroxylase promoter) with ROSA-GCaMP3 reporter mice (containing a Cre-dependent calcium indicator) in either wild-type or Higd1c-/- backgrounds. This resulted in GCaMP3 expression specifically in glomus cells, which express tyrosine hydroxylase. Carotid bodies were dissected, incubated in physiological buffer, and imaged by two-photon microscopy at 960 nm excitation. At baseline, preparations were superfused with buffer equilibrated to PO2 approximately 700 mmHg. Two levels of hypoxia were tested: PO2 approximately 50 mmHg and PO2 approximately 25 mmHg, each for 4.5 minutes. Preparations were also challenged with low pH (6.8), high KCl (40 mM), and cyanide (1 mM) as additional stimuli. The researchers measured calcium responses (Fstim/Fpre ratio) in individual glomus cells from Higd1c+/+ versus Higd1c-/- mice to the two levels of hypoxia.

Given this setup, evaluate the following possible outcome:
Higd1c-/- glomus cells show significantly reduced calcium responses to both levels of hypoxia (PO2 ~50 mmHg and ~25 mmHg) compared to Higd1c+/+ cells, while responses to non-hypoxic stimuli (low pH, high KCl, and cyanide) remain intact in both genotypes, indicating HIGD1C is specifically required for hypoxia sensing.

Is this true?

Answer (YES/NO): YES